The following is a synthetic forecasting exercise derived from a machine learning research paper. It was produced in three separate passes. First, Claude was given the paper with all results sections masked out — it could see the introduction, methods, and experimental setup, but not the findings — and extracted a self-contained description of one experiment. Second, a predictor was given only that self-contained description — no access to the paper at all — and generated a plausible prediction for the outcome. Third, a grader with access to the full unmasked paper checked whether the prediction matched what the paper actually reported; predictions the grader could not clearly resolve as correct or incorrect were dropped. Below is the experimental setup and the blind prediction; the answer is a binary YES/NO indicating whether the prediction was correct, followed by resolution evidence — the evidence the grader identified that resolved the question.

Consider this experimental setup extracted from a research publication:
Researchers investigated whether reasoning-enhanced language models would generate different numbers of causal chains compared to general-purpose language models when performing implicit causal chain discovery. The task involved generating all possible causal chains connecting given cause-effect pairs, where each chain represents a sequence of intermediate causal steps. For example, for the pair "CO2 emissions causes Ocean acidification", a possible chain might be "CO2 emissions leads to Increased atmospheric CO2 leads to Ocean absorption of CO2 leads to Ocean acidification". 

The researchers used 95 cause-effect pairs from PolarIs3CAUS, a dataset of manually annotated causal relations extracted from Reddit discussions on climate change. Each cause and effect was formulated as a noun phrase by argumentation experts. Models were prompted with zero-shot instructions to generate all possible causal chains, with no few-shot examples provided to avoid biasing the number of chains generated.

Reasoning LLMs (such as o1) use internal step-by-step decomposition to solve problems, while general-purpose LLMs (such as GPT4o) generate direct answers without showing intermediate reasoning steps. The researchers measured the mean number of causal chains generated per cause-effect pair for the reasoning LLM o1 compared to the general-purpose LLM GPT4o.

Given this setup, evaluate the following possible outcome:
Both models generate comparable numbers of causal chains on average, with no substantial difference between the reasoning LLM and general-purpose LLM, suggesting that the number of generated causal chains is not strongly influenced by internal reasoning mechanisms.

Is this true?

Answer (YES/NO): NO